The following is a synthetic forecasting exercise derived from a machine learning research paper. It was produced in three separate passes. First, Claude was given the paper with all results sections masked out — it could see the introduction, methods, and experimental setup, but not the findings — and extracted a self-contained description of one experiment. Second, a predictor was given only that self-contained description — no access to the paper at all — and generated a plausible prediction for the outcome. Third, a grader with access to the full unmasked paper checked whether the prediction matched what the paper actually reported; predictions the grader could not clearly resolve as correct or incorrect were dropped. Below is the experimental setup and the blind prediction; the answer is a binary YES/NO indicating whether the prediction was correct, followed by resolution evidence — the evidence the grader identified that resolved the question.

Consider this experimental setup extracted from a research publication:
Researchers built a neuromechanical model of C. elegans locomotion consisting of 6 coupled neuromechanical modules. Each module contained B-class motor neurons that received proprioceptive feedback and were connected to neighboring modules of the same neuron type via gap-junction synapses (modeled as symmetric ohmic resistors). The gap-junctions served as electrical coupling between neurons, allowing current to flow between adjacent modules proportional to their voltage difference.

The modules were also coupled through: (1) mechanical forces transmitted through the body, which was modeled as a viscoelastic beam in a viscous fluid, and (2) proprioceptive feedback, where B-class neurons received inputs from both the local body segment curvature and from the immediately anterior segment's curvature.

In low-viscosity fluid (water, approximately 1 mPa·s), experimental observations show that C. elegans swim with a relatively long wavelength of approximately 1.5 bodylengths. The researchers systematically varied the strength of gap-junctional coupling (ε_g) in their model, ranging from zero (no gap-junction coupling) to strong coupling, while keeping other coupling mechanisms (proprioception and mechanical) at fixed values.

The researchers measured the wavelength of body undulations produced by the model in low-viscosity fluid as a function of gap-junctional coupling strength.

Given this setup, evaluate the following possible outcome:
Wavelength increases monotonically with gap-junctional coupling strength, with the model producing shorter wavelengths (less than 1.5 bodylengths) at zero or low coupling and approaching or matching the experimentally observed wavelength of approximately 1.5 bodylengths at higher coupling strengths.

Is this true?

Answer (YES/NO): YES